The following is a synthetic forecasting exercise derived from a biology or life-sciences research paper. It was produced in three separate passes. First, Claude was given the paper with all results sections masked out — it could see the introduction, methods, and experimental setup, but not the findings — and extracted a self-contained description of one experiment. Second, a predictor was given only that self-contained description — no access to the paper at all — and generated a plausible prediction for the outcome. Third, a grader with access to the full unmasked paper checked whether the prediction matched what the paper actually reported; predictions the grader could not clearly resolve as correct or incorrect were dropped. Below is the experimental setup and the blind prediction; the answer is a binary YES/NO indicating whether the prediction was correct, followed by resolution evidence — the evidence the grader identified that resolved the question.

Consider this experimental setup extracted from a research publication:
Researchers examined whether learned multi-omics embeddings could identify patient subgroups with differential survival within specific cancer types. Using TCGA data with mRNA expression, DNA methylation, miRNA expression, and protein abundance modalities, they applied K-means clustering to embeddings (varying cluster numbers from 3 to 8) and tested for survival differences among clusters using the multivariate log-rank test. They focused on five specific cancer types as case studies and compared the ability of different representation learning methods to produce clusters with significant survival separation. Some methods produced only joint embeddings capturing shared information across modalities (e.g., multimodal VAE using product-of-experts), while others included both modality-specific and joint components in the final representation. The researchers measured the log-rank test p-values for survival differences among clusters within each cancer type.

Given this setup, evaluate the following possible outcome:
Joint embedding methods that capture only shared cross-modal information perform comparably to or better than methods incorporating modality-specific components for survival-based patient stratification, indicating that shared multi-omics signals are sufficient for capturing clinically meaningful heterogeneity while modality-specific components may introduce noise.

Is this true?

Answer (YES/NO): NO